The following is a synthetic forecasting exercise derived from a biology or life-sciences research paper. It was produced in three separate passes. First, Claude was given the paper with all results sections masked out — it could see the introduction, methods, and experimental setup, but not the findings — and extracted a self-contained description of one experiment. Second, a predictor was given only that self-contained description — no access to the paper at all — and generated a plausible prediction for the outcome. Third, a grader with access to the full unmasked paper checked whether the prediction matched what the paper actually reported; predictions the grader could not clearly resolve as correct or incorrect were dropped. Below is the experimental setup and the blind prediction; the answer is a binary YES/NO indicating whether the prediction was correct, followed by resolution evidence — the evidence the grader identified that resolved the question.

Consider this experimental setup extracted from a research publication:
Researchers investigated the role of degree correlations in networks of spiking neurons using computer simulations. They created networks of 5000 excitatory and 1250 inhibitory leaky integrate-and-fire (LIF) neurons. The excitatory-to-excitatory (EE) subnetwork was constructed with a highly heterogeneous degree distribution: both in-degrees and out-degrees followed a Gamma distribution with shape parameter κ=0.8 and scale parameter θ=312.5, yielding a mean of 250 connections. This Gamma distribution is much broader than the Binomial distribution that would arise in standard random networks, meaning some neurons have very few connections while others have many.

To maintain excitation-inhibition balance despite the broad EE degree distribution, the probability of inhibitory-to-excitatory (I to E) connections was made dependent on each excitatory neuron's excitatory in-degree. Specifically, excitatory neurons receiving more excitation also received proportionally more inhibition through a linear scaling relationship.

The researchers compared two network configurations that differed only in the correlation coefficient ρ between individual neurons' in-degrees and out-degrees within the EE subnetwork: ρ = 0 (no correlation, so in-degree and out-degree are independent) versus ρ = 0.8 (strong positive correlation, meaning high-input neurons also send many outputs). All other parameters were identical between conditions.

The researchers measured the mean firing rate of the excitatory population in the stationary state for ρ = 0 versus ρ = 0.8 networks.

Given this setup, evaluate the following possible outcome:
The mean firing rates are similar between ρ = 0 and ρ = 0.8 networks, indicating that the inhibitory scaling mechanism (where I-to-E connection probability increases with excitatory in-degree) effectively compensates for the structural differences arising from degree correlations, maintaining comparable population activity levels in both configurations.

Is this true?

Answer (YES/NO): NO